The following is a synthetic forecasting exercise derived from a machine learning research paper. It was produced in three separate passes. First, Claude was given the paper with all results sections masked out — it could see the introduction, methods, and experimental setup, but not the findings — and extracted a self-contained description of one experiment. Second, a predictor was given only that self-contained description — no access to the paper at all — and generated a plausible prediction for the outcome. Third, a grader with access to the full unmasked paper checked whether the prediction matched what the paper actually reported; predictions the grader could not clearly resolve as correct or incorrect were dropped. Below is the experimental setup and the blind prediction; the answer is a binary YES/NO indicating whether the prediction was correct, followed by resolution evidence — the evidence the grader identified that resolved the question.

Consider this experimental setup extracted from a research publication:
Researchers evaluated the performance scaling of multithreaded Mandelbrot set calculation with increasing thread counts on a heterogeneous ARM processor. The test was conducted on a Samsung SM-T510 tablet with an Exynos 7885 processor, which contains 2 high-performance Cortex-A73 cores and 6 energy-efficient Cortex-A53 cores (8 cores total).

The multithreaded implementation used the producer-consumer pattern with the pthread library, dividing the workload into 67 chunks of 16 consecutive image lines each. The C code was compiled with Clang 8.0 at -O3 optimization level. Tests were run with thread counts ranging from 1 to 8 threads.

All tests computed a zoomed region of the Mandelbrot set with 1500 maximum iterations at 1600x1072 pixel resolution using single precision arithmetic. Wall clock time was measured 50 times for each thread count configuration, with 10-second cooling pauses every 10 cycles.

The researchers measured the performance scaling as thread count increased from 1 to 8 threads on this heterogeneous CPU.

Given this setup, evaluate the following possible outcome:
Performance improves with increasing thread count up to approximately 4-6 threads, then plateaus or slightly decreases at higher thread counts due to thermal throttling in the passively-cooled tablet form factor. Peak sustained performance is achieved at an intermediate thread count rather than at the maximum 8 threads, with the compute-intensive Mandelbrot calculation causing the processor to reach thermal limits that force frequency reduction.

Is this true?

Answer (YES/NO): NO